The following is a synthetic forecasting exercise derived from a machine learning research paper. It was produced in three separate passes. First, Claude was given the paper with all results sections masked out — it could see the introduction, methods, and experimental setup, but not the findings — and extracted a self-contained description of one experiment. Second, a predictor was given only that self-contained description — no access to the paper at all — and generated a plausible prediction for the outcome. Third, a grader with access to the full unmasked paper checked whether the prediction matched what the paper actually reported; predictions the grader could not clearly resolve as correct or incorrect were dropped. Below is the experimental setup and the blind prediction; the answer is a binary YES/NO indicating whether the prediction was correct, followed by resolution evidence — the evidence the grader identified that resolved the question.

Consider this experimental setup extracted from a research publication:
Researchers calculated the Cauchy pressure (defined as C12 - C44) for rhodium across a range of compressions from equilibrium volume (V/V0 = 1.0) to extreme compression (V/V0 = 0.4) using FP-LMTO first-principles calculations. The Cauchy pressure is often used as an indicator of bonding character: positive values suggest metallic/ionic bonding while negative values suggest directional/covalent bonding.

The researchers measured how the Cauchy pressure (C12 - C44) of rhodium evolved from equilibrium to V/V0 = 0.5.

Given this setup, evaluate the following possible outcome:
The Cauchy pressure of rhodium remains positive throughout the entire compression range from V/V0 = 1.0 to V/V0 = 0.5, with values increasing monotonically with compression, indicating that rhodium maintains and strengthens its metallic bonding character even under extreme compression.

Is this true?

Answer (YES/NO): NO